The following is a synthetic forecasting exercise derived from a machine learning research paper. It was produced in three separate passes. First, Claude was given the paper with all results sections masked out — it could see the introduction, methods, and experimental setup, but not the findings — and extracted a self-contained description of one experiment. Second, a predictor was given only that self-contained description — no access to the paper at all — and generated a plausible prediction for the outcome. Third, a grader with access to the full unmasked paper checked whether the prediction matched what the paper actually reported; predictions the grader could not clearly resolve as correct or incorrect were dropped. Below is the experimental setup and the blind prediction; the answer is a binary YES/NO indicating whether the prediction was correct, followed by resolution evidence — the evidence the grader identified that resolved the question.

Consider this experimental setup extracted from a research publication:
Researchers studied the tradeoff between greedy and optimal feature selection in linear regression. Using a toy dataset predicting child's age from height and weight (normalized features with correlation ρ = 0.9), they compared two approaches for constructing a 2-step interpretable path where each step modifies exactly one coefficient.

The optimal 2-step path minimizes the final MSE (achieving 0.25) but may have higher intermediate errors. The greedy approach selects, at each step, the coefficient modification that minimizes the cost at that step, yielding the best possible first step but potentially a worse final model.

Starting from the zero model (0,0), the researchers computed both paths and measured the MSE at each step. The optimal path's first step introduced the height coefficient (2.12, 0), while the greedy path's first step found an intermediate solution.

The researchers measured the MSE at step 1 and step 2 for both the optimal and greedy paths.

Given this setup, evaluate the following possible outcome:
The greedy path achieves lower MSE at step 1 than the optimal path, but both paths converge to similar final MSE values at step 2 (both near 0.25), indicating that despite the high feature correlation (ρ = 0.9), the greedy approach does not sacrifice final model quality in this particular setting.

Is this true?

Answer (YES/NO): NO